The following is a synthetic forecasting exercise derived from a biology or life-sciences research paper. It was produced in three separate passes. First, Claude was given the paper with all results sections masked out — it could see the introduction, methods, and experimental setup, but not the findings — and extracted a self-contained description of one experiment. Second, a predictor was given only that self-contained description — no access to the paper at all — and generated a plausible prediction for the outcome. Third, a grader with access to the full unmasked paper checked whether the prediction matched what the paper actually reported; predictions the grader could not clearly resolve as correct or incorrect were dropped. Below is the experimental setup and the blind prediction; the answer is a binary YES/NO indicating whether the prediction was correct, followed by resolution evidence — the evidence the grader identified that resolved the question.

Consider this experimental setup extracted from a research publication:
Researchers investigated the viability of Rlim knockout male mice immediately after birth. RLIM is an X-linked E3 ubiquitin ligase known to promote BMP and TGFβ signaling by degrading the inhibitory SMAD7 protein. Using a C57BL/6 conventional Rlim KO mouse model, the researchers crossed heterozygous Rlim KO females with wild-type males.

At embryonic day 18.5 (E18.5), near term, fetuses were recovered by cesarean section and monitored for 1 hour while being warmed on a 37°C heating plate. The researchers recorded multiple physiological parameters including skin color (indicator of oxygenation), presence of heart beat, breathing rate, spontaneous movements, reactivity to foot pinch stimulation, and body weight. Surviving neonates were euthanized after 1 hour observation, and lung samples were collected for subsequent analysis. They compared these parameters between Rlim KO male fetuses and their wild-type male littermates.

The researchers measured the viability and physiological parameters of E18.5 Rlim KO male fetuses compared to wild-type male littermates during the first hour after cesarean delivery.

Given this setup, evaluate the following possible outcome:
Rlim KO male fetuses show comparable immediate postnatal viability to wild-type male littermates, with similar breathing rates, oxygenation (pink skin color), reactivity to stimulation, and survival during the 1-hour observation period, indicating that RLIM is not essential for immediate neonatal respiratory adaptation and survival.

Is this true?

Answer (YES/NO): NO